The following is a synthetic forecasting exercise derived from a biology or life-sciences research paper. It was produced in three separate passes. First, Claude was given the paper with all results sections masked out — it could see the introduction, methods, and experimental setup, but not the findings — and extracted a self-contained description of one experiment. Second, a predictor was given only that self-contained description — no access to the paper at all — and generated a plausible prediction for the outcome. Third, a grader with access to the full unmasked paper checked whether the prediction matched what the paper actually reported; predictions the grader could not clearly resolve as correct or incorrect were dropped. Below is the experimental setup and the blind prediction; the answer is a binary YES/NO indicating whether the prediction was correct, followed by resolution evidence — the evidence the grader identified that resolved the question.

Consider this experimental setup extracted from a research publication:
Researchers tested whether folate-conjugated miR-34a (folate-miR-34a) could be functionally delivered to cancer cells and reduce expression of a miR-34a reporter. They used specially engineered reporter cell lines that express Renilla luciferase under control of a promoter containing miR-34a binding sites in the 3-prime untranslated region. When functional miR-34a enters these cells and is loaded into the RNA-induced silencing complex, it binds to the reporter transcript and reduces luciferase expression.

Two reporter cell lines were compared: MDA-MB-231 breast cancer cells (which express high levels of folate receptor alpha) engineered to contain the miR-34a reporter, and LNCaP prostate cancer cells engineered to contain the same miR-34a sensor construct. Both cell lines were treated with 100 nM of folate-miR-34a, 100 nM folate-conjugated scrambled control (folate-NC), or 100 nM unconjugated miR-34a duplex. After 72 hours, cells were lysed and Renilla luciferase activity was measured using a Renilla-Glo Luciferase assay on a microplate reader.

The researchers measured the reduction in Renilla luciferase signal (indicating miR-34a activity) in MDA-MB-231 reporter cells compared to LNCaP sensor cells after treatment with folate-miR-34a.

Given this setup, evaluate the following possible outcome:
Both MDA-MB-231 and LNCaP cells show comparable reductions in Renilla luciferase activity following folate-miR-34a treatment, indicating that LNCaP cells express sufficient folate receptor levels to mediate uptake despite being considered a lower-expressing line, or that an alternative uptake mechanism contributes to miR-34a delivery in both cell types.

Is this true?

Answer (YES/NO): NO